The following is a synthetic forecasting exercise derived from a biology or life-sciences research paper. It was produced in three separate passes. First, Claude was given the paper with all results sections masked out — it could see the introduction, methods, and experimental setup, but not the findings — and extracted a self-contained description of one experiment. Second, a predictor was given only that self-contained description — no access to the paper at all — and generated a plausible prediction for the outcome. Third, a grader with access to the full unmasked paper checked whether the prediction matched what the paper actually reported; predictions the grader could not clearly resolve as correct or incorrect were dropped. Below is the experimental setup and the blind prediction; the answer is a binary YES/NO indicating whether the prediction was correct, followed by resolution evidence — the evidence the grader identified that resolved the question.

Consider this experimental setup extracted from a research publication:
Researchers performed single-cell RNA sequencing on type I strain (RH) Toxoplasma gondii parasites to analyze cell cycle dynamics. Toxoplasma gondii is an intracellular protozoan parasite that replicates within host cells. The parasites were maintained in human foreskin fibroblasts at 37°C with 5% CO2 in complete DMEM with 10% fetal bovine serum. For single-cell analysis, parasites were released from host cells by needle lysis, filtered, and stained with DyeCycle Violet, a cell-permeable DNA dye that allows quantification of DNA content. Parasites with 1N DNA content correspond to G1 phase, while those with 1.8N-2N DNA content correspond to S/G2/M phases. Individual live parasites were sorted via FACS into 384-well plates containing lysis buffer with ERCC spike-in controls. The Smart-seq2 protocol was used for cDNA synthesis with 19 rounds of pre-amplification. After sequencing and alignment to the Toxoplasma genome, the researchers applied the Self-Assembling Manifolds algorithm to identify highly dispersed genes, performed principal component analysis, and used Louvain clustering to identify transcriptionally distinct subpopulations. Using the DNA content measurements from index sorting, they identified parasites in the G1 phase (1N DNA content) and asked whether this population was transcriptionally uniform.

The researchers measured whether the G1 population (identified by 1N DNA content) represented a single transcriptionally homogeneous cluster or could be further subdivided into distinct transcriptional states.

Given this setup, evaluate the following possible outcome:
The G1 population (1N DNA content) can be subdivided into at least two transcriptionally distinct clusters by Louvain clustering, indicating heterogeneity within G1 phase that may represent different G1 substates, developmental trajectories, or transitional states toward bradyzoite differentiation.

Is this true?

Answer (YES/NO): YES